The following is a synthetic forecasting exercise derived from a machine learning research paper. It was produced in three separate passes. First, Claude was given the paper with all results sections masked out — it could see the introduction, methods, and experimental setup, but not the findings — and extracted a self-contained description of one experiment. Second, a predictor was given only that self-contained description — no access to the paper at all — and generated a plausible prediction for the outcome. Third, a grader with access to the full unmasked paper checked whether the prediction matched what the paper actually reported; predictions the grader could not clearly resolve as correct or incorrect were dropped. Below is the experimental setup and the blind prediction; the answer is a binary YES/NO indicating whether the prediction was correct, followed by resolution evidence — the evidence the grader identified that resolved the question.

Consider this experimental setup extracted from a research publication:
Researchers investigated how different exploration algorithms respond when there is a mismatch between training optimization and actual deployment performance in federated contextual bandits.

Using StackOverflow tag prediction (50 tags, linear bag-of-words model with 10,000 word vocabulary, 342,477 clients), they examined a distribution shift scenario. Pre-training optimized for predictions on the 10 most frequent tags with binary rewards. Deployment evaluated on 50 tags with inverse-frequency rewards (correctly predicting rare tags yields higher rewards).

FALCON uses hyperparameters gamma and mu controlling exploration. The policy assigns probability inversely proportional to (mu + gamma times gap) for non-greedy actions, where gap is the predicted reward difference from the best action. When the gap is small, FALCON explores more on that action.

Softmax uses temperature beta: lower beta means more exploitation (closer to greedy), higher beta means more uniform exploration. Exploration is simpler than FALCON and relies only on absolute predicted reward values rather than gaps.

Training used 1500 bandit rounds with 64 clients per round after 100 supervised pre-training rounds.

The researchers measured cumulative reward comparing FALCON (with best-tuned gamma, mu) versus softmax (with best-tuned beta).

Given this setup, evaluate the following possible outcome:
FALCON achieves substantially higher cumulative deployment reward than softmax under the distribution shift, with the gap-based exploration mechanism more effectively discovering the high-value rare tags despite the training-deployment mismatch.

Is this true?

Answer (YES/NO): NO